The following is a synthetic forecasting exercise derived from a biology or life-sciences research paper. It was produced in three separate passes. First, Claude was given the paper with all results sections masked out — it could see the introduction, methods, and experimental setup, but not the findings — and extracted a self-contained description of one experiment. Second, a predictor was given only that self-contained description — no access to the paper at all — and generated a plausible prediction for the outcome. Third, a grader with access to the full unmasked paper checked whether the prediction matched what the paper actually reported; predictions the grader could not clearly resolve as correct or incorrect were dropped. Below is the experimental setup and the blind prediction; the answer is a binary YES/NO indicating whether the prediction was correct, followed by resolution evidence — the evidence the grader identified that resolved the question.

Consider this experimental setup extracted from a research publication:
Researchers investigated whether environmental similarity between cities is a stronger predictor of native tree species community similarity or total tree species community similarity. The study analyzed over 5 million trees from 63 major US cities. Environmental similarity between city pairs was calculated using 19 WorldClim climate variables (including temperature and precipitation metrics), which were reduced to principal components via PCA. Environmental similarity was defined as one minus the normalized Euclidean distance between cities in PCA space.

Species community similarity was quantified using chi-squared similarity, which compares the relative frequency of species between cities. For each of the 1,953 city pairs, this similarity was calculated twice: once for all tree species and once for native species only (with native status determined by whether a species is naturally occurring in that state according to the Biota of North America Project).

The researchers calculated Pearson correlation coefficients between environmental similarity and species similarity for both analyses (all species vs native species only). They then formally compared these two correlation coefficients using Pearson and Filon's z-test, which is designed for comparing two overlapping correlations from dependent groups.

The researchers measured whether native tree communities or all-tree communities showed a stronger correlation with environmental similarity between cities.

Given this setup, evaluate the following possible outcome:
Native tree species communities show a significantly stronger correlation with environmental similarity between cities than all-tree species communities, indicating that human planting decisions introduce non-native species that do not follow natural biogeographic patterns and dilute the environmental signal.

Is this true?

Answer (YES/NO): YES